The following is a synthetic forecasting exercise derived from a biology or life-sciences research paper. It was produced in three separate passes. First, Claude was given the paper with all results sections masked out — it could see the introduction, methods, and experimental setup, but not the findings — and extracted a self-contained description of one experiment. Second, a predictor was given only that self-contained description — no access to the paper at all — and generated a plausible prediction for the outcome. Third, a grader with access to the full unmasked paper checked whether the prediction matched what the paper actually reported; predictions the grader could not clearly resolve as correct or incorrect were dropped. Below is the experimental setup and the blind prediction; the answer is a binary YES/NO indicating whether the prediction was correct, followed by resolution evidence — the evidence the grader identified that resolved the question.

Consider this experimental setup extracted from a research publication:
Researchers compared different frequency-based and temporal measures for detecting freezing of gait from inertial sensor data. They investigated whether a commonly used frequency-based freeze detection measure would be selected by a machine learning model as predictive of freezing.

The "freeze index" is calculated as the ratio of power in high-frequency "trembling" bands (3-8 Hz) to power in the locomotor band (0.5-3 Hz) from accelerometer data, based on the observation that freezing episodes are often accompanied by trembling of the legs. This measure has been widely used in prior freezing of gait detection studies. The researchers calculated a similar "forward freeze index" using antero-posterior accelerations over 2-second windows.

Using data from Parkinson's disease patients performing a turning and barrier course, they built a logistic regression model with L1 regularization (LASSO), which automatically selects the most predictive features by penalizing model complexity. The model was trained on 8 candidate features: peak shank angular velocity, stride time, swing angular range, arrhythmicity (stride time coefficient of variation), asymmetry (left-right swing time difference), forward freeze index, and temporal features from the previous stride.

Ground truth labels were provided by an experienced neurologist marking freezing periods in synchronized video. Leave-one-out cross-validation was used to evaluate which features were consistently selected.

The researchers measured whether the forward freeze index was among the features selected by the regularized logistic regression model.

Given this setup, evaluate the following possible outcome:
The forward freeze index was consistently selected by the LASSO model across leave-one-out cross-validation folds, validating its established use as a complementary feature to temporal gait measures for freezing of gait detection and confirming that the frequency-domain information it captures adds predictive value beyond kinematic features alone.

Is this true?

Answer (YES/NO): NO